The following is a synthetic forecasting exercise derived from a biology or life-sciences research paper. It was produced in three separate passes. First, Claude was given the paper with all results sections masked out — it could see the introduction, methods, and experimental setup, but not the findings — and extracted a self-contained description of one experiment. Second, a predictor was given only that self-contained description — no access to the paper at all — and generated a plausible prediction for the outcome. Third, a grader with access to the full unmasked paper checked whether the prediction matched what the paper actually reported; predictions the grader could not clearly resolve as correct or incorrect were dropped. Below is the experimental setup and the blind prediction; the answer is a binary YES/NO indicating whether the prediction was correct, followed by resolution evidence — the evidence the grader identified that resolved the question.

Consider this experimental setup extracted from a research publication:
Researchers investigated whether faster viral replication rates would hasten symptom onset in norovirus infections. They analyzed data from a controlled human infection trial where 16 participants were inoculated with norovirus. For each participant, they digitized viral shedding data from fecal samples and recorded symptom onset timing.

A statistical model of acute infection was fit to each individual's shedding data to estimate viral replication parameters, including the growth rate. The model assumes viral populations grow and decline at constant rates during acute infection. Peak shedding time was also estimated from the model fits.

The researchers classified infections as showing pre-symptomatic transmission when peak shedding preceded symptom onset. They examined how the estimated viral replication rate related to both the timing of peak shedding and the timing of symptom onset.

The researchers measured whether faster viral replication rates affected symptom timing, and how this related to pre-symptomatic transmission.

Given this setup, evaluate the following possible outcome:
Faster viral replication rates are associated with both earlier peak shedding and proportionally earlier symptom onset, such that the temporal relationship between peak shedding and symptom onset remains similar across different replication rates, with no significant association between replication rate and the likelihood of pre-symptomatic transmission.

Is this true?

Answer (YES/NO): NO